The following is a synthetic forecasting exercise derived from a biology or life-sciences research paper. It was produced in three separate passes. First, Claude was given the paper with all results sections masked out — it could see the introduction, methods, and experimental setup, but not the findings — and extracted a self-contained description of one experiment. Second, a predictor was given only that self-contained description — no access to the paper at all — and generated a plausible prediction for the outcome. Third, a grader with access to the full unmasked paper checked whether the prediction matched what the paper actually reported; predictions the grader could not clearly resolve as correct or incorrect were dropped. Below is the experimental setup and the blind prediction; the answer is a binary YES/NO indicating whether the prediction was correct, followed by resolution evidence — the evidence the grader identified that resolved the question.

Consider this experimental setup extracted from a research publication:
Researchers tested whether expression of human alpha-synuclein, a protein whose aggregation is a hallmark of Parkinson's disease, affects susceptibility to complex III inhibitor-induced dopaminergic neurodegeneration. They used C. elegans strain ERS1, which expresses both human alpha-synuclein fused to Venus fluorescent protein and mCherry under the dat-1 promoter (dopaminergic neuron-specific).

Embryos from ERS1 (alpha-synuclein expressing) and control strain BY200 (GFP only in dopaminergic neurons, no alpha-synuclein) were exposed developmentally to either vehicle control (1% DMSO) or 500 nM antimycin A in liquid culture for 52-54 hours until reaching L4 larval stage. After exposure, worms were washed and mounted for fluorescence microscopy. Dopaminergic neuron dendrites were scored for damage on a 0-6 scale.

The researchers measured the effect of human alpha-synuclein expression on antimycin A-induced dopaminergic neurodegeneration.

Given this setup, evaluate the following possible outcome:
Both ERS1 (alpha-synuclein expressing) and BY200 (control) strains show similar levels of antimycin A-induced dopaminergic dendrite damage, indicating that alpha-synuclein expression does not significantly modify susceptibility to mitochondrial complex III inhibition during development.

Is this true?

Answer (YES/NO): NO